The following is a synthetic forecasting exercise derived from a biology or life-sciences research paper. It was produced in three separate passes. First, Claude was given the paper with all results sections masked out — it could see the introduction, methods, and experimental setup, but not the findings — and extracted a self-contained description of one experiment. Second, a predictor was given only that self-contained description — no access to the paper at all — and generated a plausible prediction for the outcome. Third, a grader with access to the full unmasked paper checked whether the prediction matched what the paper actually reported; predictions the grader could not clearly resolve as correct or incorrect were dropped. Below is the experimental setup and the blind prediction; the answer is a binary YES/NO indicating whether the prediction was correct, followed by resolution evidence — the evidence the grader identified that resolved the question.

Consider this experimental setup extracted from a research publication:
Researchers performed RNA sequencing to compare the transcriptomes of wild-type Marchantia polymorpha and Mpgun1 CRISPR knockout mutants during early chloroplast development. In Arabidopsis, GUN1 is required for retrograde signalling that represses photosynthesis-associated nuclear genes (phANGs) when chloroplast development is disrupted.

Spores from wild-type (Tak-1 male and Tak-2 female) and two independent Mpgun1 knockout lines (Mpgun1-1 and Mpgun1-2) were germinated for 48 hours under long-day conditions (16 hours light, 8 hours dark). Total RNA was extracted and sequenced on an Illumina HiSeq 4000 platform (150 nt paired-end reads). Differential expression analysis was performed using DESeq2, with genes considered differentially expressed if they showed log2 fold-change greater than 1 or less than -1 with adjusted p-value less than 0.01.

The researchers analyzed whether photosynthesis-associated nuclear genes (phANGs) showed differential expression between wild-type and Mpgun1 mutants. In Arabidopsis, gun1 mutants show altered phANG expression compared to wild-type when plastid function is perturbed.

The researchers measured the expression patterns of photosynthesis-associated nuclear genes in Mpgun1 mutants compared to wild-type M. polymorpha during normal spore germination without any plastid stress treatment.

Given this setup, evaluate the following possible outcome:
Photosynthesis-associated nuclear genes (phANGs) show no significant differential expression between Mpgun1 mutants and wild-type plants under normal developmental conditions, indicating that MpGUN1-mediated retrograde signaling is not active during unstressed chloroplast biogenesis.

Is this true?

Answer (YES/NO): YES